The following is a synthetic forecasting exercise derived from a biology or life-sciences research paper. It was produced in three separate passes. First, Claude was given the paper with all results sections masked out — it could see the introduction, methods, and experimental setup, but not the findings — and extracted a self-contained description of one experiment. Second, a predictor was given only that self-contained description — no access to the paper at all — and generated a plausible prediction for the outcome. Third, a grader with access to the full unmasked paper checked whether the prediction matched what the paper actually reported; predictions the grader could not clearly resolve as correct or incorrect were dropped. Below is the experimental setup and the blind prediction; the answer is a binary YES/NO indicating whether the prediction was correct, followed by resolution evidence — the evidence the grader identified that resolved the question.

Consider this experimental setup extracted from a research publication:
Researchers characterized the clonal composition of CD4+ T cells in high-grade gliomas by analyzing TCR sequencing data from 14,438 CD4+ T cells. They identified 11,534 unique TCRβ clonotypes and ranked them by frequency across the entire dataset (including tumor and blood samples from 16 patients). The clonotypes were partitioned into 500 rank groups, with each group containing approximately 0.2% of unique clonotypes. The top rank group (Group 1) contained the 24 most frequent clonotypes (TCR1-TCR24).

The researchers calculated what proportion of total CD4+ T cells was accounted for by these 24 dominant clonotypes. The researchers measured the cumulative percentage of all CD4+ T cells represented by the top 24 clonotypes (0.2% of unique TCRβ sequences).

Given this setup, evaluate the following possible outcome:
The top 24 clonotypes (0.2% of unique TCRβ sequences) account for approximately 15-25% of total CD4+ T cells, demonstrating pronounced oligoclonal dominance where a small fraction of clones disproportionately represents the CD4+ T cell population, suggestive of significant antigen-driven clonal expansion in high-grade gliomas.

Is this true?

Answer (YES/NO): NO